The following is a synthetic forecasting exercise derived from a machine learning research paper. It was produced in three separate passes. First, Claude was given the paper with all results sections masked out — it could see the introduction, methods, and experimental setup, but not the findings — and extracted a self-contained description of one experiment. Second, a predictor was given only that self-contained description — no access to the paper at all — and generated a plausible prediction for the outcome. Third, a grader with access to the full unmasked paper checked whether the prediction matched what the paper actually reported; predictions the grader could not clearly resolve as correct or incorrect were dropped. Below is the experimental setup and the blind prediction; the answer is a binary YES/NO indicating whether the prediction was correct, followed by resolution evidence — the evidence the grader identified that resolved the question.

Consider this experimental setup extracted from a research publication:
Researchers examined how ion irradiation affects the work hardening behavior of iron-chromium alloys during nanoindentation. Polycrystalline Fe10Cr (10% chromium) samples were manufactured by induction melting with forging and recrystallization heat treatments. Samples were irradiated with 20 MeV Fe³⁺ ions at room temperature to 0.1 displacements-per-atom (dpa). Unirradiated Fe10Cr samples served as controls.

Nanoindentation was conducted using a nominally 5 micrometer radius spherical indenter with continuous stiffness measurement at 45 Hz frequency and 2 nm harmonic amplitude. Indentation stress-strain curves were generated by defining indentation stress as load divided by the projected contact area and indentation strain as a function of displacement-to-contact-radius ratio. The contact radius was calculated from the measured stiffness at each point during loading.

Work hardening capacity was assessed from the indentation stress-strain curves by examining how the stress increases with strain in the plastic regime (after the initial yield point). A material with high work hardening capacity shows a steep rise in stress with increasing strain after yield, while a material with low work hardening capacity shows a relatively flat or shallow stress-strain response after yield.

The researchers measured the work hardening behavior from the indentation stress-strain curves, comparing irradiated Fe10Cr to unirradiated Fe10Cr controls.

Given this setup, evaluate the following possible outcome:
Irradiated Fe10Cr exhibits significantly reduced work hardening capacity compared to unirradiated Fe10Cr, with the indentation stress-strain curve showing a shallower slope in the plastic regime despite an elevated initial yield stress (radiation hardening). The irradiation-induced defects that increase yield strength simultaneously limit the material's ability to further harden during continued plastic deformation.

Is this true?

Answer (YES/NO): YES